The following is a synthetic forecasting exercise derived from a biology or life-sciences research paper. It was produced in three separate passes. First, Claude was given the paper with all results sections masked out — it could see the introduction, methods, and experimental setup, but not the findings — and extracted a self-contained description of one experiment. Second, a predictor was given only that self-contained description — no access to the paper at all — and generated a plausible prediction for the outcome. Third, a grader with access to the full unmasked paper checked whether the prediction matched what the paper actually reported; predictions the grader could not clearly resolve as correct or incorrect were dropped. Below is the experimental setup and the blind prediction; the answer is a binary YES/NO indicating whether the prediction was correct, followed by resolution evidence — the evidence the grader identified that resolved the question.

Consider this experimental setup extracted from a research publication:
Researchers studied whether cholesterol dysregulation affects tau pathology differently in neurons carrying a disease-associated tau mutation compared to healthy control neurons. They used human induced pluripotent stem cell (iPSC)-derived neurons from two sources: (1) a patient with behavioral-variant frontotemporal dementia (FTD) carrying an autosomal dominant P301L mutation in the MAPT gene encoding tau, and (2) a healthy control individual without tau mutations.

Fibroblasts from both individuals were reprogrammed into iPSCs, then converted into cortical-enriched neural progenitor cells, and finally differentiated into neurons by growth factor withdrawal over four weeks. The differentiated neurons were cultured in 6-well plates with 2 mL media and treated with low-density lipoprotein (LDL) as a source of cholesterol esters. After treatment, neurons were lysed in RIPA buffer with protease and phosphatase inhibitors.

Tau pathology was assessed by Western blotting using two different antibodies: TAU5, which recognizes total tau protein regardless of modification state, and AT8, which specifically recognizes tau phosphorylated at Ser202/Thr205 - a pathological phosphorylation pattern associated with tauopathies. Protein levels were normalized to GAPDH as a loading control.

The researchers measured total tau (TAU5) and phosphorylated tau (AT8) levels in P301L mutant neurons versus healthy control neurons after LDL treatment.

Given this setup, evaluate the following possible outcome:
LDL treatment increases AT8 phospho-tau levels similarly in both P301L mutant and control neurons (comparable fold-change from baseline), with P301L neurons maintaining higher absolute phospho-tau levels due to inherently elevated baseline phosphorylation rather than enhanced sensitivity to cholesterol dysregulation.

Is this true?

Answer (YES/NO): NO